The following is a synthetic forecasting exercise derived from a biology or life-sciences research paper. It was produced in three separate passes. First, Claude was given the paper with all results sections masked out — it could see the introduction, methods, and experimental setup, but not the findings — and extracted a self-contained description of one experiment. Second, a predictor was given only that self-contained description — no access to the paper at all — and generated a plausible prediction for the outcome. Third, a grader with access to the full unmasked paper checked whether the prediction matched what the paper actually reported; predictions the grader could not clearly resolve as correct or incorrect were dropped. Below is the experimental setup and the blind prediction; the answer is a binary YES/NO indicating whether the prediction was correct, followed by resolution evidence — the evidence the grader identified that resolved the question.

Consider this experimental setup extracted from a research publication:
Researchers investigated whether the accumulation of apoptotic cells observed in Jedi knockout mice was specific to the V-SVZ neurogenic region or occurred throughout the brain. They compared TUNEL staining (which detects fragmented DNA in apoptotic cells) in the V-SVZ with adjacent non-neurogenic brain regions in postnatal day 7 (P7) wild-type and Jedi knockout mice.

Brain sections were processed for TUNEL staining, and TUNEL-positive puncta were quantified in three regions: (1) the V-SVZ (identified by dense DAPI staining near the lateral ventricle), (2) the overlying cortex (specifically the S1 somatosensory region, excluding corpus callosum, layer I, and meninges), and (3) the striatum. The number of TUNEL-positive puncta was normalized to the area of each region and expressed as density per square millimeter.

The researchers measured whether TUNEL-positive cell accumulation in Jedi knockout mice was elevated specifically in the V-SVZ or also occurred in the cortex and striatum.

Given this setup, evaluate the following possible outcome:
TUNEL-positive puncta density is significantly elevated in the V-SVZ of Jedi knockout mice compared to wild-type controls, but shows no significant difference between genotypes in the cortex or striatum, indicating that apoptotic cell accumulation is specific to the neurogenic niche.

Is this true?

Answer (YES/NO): YES